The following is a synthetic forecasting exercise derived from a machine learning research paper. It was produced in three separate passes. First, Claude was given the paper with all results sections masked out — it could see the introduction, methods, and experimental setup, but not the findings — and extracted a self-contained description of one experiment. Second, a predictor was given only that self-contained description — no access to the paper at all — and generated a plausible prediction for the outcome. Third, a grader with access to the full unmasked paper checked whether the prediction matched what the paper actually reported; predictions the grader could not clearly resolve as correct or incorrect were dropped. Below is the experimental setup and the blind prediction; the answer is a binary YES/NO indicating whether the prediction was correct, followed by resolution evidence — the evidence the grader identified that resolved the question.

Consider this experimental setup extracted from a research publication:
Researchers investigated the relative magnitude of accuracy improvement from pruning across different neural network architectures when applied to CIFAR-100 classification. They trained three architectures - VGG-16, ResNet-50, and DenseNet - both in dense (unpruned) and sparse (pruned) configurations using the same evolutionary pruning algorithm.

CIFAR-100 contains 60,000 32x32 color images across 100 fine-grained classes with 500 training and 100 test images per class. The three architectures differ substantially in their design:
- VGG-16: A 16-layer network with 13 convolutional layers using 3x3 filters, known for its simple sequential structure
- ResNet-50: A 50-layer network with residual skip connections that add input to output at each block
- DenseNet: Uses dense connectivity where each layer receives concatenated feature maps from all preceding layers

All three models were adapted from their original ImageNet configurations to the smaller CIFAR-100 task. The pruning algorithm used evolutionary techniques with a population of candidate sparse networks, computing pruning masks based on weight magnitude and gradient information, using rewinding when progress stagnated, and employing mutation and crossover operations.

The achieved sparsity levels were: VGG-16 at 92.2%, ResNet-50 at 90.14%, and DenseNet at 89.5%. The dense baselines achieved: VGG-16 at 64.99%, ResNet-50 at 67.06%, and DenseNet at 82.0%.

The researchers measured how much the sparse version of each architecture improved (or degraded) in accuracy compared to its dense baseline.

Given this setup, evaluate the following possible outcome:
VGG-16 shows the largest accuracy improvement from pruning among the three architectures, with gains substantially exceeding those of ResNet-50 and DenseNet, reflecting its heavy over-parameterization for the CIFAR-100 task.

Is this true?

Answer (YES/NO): NO